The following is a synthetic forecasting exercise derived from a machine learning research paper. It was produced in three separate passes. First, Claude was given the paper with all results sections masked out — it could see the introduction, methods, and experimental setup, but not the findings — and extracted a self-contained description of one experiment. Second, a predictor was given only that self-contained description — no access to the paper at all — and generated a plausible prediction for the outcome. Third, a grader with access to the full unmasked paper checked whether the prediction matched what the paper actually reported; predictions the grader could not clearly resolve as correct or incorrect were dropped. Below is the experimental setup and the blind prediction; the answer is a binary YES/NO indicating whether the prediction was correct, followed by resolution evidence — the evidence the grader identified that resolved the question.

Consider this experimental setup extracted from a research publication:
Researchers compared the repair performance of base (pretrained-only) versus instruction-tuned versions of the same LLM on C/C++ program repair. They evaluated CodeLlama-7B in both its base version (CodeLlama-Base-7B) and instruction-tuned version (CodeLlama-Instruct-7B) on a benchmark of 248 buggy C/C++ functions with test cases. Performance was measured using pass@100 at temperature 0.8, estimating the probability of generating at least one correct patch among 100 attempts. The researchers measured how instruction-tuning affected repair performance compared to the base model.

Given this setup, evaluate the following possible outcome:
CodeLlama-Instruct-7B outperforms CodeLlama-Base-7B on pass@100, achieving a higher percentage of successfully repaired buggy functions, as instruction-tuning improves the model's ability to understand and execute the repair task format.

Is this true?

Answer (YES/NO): YES